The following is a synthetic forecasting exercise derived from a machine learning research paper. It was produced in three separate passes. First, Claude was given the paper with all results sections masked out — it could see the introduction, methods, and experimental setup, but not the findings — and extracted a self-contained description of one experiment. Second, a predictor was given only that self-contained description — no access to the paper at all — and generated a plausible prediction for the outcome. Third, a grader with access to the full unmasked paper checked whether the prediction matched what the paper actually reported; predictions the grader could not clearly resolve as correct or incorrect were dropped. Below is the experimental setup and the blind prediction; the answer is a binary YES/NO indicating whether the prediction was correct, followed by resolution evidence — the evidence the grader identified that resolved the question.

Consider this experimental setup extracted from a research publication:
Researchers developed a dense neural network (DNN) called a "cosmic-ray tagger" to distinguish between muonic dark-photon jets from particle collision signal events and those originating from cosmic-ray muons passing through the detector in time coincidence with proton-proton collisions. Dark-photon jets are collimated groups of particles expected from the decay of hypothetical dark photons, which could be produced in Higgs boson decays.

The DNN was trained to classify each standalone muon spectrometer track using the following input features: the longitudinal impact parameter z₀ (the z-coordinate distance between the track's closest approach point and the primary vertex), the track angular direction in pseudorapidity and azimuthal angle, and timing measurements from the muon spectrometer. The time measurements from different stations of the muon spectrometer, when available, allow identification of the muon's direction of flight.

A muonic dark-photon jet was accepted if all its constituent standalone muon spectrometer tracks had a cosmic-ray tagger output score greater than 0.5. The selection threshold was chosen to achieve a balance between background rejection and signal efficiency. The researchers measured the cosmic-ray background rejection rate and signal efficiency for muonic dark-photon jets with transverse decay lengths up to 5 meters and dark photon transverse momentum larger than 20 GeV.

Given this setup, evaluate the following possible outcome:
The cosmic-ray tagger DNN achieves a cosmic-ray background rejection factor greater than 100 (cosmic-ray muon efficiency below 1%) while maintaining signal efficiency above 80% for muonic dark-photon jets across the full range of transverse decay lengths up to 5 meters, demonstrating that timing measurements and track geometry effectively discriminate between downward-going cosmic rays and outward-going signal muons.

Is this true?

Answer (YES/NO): NO